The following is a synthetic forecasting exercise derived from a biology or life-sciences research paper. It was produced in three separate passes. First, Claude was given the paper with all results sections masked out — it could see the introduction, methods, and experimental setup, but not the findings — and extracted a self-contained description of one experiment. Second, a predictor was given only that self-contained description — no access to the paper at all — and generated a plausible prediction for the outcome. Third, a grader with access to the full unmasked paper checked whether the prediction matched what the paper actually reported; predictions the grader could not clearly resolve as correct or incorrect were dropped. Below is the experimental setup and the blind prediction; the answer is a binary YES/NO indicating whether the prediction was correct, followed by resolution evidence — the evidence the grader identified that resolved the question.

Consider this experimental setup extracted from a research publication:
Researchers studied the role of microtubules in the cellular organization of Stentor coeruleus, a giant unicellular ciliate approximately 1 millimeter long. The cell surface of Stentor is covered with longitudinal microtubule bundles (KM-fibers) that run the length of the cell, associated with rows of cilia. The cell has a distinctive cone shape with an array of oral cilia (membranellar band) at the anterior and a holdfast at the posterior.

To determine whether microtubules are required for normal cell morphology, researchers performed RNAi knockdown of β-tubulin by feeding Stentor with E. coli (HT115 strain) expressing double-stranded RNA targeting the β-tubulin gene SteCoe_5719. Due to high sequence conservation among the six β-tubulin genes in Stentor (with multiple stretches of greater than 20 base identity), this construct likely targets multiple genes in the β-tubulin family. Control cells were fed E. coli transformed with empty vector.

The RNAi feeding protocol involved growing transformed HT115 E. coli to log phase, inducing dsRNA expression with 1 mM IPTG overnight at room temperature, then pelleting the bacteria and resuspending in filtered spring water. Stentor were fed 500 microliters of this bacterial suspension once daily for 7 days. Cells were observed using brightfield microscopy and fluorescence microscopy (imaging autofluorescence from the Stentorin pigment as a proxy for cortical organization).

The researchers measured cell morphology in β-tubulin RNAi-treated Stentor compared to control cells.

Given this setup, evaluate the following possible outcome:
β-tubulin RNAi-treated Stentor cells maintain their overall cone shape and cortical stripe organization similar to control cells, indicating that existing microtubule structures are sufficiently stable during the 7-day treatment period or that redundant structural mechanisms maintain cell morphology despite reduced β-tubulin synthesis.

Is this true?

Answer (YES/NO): NO